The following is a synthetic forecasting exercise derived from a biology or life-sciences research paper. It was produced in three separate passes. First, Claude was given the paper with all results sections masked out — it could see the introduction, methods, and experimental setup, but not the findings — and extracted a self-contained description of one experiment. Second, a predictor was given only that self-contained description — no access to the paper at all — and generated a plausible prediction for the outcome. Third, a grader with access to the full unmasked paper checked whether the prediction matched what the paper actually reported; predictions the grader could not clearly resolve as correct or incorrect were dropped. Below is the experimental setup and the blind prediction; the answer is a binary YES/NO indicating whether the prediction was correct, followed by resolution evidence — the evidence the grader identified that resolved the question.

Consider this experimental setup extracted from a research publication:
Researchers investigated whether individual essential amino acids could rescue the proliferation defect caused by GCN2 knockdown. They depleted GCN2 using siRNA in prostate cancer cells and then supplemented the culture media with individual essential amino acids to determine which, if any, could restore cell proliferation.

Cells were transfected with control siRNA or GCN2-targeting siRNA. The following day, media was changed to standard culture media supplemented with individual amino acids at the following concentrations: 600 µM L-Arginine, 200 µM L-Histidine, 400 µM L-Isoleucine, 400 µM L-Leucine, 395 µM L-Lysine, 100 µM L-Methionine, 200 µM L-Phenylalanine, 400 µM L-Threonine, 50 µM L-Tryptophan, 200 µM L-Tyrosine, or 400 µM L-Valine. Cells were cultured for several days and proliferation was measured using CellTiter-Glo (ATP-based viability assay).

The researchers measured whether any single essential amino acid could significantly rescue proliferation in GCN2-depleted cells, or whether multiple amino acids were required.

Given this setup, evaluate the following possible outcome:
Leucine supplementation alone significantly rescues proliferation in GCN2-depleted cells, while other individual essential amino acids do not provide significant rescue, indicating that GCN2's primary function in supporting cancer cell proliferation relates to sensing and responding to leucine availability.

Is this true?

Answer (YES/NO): NO